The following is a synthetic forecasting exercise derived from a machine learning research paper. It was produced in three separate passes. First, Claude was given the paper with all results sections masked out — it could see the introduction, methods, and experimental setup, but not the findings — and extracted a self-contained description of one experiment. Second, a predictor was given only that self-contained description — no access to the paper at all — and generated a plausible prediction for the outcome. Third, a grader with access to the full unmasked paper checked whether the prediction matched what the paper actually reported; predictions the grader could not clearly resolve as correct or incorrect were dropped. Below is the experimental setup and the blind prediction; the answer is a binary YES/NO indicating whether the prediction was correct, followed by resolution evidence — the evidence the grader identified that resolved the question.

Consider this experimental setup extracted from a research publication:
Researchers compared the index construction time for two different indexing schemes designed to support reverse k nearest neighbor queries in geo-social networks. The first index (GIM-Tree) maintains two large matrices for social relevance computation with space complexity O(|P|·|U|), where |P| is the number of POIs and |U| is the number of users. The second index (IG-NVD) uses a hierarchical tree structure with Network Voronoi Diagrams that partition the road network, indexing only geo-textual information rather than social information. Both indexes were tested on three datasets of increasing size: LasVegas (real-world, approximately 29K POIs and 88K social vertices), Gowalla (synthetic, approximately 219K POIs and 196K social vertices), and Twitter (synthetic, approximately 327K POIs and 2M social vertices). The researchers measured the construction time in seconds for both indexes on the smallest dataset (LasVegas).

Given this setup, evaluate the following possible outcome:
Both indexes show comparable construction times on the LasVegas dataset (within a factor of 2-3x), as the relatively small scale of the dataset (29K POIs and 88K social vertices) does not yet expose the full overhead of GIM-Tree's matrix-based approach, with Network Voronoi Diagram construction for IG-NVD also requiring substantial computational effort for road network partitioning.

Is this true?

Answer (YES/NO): YES